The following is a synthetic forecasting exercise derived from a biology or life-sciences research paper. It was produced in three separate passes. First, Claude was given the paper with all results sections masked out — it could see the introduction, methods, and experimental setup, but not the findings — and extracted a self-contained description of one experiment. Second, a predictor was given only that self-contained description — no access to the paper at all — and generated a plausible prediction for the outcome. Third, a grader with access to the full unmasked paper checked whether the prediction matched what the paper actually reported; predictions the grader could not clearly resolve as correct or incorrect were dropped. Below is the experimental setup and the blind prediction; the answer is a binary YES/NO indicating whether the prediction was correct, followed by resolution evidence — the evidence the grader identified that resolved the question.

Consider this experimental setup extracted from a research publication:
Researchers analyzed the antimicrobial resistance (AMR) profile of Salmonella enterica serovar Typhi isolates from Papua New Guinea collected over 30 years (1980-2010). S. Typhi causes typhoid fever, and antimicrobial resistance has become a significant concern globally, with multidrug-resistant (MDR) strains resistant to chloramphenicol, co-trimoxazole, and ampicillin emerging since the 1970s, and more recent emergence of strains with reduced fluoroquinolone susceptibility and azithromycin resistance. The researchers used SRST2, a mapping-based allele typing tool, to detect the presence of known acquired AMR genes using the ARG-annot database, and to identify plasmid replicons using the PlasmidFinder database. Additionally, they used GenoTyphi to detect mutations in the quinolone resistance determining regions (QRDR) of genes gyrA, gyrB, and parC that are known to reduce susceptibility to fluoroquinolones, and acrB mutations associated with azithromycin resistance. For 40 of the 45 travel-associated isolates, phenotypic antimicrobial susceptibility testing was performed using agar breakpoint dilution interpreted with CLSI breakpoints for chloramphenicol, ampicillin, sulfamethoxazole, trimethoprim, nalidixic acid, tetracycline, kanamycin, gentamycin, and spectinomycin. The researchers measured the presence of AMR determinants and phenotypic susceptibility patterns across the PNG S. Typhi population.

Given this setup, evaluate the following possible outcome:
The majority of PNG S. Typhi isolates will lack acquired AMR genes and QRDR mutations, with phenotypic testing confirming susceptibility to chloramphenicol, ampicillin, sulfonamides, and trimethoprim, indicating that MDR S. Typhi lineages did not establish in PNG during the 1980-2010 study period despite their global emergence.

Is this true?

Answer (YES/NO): YES